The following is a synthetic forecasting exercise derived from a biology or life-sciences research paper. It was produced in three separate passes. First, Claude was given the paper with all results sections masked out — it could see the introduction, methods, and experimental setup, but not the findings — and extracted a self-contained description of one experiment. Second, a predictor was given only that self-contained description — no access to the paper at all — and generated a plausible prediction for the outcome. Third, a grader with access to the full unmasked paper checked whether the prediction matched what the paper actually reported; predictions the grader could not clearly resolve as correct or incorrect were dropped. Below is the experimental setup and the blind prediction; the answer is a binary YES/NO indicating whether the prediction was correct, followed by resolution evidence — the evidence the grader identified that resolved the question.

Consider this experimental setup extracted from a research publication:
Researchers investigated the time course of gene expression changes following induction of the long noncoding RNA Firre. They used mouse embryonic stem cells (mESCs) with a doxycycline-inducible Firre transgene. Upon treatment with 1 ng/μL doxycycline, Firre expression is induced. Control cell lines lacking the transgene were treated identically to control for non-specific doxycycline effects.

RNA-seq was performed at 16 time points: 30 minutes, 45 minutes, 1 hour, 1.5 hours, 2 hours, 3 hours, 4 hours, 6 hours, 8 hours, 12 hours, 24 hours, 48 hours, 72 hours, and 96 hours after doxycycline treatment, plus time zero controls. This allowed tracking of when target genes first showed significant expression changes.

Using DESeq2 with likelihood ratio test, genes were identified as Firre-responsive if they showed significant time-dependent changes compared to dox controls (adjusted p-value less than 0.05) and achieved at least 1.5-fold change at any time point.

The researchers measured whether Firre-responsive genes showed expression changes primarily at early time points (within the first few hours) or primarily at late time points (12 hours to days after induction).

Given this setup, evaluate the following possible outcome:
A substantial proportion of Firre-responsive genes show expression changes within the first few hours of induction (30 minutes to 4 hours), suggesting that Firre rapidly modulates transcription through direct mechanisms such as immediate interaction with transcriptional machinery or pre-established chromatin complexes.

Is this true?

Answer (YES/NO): YES